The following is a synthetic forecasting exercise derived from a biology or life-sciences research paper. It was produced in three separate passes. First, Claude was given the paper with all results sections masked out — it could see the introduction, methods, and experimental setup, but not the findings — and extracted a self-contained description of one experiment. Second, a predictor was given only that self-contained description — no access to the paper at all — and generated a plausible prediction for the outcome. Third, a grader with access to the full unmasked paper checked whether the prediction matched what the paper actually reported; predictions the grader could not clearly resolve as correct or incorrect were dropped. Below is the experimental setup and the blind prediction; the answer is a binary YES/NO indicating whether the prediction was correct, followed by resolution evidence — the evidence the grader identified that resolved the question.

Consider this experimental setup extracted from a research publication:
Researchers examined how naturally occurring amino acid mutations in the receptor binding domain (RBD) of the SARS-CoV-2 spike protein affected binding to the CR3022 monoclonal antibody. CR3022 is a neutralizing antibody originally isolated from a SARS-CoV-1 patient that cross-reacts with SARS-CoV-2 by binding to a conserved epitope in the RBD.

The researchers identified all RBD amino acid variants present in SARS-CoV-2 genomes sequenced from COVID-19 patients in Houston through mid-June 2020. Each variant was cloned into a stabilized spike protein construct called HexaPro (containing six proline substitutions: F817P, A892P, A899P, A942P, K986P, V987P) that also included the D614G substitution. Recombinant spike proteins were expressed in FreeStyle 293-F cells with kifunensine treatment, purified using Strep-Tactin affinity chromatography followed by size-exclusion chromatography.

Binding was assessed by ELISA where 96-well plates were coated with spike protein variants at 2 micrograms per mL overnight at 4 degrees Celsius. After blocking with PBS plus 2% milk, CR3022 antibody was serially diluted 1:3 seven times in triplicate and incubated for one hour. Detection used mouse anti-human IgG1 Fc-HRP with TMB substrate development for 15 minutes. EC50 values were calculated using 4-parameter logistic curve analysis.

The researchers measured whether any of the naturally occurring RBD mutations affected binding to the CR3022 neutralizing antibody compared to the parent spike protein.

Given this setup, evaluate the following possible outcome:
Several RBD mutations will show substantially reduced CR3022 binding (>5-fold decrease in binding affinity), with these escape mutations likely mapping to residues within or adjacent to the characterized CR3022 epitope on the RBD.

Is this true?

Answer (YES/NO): NO